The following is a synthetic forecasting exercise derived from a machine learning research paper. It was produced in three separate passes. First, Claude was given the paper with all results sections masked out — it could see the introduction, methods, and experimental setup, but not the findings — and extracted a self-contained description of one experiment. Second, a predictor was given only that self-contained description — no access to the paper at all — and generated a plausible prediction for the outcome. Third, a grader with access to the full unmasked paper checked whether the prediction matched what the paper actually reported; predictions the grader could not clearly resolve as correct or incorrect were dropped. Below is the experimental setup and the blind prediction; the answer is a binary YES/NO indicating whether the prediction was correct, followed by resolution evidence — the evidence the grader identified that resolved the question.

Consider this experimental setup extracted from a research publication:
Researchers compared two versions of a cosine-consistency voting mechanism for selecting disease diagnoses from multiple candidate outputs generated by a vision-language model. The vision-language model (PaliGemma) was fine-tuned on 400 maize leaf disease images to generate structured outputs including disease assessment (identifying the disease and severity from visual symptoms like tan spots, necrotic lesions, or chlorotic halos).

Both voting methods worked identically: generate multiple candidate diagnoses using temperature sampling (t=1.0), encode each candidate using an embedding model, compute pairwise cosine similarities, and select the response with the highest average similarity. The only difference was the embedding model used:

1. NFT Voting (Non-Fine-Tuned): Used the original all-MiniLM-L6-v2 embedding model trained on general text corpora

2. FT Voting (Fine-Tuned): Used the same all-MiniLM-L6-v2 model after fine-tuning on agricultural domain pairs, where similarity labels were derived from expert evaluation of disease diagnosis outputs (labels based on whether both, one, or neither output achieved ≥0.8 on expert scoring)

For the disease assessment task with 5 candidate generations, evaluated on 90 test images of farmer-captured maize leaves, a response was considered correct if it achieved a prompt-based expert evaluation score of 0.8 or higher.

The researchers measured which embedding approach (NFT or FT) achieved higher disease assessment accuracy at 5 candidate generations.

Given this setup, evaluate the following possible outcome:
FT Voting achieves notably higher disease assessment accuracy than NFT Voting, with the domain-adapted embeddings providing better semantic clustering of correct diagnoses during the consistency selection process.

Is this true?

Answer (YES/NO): NO